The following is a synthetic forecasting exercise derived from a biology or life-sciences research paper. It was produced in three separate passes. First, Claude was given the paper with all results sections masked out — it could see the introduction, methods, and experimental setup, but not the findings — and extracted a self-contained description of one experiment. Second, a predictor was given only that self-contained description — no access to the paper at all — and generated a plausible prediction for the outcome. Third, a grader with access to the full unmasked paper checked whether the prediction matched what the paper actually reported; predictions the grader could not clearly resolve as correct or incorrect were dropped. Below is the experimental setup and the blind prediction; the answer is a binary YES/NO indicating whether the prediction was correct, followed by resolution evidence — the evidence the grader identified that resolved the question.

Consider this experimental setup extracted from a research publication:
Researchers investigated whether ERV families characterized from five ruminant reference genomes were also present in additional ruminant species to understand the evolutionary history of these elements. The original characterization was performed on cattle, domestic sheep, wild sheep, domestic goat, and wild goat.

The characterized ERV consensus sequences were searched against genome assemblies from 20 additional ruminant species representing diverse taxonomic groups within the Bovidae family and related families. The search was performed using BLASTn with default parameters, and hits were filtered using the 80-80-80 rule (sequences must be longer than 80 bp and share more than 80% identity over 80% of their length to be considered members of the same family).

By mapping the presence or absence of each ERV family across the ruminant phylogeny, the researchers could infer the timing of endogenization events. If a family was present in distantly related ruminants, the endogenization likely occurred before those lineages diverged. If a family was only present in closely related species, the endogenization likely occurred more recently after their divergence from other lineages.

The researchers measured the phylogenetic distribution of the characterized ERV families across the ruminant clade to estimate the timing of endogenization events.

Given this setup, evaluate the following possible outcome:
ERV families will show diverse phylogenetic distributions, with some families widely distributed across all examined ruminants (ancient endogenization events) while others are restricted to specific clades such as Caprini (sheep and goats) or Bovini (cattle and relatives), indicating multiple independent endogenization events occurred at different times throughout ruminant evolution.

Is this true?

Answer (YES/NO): YES